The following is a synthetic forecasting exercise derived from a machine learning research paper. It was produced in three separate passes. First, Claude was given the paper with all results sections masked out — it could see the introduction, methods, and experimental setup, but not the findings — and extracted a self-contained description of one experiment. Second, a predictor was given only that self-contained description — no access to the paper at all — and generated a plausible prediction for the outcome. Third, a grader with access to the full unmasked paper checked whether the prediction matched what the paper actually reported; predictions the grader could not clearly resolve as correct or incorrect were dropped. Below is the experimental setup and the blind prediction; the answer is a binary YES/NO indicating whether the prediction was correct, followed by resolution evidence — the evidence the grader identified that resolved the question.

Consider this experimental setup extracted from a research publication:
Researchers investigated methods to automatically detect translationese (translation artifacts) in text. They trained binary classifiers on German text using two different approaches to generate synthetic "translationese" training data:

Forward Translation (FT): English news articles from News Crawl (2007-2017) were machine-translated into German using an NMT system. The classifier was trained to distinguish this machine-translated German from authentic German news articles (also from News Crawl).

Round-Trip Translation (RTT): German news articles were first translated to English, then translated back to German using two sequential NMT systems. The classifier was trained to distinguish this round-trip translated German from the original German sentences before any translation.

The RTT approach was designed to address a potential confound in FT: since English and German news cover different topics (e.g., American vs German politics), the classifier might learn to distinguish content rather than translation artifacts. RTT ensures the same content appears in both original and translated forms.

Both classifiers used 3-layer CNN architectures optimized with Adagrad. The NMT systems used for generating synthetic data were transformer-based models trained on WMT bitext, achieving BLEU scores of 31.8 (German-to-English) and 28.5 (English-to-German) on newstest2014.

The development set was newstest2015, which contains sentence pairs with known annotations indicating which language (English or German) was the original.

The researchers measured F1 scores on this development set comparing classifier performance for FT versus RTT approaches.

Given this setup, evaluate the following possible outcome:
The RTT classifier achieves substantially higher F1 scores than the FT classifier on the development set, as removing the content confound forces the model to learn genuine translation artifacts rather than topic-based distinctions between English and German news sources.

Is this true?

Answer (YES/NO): NO